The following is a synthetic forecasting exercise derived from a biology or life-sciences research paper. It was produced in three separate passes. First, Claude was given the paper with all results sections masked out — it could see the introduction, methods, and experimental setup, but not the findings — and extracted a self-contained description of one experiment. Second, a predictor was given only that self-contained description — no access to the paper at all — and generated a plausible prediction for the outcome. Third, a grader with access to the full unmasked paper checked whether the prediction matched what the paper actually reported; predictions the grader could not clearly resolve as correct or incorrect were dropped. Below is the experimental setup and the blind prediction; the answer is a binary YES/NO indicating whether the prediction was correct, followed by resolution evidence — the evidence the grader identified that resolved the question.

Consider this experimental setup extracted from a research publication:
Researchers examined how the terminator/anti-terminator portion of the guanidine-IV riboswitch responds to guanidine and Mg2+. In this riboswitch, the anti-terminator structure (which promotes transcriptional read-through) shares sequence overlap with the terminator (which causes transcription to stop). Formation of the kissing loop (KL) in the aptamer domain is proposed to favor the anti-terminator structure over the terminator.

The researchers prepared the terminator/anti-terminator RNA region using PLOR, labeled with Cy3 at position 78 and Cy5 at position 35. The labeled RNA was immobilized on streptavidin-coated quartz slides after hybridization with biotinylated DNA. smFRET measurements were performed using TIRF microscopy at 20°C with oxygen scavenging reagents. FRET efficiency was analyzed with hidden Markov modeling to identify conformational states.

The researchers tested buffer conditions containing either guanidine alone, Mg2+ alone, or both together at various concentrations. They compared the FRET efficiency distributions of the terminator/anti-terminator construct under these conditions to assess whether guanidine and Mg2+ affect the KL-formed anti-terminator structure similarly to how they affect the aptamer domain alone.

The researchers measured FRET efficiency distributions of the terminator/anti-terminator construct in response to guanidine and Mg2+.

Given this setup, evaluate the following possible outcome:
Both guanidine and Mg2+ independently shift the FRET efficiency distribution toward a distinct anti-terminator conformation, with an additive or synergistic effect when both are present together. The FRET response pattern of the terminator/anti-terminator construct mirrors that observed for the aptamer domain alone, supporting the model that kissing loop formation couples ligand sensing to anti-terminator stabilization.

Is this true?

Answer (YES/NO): NO